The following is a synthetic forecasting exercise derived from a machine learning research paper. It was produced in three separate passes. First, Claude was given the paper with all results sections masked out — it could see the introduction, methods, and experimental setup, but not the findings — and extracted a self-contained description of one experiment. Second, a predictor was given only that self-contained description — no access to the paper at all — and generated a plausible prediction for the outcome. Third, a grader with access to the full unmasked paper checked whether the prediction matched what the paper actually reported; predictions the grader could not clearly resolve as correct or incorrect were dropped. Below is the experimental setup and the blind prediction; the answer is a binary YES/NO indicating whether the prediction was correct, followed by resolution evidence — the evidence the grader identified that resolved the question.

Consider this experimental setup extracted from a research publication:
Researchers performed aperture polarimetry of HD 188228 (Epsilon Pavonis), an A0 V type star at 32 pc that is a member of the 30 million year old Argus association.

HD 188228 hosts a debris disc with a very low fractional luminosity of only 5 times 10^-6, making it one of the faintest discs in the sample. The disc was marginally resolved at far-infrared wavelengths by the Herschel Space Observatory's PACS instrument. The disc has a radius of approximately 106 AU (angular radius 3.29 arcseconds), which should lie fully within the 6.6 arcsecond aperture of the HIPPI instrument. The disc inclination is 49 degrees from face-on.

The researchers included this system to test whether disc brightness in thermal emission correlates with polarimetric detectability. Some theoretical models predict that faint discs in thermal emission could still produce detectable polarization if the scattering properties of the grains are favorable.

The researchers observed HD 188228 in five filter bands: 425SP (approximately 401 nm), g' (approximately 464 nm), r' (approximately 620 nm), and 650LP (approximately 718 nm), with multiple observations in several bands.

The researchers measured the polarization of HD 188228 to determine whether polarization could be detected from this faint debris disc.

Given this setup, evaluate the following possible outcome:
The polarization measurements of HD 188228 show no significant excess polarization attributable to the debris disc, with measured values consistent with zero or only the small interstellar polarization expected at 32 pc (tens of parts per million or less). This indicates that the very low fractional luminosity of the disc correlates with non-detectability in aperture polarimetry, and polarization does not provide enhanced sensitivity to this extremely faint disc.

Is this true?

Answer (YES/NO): NO